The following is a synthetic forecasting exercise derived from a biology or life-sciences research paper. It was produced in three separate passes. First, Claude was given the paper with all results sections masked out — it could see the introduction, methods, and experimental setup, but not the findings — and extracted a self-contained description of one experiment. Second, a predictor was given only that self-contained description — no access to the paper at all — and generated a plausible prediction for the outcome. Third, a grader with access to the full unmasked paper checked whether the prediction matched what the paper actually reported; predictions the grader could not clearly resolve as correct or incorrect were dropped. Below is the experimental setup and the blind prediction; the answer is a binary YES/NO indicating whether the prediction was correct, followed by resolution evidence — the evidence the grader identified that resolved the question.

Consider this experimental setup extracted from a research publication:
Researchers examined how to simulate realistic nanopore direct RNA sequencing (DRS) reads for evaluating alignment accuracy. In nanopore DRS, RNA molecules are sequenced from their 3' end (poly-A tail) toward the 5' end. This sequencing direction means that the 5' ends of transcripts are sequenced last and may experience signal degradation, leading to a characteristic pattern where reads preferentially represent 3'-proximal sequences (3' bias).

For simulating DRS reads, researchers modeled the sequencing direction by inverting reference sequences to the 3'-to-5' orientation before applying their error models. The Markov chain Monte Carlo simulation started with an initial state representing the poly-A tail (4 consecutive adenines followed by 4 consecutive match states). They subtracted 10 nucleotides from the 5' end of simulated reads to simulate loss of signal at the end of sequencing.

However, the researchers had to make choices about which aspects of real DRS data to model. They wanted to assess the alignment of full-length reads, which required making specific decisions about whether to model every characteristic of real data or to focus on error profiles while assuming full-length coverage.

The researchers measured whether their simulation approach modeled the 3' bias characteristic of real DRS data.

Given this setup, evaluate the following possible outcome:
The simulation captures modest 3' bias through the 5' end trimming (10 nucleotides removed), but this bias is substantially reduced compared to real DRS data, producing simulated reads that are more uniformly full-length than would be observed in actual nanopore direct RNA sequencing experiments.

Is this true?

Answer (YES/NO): NO